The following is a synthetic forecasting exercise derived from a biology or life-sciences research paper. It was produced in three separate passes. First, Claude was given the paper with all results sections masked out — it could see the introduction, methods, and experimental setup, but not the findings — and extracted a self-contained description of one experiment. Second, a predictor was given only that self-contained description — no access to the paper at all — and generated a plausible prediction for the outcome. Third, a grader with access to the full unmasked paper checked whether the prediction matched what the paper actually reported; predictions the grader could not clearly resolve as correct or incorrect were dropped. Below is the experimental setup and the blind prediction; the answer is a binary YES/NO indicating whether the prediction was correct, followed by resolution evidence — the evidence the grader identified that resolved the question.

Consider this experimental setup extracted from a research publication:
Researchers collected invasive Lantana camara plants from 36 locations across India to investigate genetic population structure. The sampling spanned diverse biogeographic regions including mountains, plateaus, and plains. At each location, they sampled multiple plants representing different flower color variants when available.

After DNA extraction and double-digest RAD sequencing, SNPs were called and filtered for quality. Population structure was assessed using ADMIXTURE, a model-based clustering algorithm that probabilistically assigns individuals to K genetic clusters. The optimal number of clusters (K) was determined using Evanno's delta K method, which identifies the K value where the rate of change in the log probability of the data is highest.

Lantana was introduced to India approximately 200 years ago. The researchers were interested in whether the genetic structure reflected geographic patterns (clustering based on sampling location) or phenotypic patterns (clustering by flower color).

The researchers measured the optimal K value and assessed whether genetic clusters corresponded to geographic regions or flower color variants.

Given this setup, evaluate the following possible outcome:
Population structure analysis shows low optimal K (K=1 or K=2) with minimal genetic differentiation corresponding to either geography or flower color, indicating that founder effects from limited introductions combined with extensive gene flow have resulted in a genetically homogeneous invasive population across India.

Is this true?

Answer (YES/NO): NO